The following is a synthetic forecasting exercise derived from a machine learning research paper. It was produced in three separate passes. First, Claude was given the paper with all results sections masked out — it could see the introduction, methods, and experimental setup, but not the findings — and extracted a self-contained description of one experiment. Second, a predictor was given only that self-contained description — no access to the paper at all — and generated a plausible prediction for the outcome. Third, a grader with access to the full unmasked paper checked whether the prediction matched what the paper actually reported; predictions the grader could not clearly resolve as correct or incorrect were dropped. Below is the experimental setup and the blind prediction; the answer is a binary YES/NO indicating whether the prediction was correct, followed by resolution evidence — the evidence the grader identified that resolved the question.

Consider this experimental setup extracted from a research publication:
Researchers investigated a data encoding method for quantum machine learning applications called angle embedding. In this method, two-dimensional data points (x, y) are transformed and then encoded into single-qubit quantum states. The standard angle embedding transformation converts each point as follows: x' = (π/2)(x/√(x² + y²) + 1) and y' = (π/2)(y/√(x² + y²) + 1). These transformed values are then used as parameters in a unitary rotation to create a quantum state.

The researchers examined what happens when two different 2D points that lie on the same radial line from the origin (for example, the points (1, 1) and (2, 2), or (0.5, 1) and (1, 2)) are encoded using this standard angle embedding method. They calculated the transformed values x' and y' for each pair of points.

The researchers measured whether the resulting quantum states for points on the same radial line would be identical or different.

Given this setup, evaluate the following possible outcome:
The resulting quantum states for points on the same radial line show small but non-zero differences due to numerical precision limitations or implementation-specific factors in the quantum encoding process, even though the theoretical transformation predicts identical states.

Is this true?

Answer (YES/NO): NO